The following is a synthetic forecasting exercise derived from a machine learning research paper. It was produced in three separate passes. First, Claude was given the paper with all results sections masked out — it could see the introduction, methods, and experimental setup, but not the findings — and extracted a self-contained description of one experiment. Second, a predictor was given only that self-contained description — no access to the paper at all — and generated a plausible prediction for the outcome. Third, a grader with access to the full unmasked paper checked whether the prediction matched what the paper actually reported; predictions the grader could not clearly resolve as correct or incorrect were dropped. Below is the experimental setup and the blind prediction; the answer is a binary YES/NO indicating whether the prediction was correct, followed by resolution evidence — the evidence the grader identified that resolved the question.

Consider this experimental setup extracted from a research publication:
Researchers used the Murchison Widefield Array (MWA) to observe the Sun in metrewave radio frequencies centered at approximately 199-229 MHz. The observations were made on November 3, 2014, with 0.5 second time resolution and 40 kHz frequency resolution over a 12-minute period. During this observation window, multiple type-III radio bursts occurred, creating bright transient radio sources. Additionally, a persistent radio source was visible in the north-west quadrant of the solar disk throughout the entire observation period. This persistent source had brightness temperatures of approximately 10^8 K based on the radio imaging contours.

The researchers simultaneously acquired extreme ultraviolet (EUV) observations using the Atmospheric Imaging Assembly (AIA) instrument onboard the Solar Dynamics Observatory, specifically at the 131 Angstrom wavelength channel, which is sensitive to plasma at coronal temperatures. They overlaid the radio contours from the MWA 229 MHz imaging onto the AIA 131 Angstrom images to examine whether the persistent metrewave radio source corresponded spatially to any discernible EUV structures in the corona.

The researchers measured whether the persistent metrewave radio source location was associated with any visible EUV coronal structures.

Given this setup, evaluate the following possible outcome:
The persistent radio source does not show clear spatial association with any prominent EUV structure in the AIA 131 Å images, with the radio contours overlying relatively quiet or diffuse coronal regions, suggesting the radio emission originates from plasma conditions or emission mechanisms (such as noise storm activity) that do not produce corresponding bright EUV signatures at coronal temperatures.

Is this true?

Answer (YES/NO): NO